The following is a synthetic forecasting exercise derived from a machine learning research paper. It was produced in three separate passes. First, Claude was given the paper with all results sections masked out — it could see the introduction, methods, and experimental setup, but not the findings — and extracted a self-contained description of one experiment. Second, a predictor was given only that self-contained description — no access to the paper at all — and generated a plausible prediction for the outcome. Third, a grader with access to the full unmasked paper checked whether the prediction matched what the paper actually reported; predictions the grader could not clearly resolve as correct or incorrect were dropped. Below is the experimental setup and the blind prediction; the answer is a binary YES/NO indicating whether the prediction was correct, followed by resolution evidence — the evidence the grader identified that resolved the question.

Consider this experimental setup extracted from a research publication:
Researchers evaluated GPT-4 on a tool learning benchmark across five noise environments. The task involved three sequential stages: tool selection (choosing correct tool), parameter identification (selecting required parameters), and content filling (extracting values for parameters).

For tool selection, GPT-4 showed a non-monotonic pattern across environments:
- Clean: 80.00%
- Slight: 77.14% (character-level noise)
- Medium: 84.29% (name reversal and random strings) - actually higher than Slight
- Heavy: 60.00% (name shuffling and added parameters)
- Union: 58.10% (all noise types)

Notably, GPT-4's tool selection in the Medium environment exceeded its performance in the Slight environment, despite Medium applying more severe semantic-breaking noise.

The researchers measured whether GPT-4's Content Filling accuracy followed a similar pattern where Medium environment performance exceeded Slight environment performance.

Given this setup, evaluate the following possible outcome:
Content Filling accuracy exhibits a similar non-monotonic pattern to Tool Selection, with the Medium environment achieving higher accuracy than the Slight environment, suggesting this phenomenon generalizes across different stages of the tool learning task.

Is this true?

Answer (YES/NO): YES